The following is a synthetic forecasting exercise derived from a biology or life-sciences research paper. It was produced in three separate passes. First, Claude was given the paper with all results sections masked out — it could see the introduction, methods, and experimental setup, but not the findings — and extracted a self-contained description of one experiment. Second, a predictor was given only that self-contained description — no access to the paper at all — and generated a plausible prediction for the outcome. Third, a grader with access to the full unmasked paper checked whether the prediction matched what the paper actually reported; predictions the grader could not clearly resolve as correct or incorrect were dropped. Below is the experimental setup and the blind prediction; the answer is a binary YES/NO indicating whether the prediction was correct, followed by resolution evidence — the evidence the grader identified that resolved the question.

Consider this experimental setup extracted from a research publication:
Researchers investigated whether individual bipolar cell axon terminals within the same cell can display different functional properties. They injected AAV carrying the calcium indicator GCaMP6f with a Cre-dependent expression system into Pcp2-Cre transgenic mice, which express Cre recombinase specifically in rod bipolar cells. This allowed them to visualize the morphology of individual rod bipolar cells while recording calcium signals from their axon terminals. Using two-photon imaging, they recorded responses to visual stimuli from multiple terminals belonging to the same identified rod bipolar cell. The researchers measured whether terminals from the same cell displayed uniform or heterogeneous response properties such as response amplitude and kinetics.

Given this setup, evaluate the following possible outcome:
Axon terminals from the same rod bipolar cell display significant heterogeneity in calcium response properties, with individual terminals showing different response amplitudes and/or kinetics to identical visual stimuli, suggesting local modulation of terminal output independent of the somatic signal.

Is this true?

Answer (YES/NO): NO